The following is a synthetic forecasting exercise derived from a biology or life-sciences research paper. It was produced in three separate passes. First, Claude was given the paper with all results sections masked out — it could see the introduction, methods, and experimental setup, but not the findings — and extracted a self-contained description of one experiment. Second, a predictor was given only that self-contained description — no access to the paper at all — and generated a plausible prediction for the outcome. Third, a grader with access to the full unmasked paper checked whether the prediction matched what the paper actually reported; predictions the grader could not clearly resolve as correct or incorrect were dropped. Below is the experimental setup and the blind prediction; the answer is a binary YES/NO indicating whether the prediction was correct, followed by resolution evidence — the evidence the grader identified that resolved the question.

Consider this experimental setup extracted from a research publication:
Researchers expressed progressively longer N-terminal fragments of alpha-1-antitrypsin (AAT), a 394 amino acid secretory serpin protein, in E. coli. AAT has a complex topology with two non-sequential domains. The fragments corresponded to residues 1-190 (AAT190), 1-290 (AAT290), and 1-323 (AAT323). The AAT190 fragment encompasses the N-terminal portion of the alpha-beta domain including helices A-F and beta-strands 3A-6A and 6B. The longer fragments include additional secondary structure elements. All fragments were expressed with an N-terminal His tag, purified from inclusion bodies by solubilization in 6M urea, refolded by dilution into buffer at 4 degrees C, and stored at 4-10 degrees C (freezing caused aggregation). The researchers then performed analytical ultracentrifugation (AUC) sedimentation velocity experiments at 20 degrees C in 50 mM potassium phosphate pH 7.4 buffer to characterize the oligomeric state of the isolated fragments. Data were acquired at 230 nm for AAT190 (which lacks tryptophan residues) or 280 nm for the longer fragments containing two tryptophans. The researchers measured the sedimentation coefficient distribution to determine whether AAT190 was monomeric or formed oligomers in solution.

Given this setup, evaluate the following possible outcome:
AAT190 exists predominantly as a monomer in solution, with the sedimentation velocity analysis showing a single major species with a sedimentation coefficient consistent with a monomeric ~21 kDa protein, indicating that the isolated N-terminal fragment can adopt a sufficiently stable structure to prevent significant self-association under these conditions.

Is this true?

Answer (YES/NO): YES